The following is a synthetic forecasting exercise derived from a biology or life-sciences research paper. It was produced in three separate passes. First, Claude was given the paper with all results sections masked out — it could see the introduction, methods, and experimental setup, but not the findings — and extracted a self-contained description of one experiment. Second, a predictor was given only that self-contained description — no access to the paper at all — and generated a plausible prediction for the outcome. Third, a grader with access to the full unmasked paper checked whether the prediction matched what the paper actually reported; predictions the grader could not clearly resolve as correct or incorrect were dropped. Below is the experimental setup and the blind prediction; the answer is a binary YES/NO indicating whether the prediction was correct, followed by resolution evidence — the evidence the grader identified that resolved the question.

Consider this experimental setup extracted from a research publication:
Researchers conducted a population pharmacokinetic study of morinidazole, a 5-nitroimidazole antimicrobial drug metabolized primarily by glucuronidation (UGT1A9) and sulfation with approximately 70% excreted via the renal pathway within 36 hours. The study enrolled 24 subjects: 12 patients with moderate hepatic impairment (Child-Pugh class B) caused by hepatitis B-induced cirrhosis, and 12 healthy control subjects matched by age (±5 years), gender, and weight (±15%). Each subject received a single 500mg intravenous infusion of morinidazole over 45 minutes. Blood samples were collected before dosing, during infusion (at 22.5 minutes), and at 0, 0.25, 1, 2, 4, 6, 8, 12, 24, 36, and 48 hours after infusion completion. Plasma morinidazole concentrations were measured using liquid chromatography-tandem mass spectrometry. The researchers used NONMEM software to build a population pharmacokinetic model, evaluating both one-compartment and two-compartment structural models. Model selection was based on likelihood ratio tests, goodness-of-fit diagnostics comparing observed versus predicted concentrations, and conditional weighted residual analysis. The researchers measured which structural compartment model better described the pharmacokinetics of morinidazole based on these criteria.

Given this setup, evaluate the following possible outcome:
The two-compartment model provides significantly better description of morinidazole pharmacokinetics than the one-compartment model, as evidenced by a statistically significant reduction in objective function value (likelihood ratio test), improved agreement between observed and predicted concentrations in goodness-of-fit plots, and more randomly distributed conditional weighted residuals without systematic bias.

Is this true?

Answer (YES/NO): NO